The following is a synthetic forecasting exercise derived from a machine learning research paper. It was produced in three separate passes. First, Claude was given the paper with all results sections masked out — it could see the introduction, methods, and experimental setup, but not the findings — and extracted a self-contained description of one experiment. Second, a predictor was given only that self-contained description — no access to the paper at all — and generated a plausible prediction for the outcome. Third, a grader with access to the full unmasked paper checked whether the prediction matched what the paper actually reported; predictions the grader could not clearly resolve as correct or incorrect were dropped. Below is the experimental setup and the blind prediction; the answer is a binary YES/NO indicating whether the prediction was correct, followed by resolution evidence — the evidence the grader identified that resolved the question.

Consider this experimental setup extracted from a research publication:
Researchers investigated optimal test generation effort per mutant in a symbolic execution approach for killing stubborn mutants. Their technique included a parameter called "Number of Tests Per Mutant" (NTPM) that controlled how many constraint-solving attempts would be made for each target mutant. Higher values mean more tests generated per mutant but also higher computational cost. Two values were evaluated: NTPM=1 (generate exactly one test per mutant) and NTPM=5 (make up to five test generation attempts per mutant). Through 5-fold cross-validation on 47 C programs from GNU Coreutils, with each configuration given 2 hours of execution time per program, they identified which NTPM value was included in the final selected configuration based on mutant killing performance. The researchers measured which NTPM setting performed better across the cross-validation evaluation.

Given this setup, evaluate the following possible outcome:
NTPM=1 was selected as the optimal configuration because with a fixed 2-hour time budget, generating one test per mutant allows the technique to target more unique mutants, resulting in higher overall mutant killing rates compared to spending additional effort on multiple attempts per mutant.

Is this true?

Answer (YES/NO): NO